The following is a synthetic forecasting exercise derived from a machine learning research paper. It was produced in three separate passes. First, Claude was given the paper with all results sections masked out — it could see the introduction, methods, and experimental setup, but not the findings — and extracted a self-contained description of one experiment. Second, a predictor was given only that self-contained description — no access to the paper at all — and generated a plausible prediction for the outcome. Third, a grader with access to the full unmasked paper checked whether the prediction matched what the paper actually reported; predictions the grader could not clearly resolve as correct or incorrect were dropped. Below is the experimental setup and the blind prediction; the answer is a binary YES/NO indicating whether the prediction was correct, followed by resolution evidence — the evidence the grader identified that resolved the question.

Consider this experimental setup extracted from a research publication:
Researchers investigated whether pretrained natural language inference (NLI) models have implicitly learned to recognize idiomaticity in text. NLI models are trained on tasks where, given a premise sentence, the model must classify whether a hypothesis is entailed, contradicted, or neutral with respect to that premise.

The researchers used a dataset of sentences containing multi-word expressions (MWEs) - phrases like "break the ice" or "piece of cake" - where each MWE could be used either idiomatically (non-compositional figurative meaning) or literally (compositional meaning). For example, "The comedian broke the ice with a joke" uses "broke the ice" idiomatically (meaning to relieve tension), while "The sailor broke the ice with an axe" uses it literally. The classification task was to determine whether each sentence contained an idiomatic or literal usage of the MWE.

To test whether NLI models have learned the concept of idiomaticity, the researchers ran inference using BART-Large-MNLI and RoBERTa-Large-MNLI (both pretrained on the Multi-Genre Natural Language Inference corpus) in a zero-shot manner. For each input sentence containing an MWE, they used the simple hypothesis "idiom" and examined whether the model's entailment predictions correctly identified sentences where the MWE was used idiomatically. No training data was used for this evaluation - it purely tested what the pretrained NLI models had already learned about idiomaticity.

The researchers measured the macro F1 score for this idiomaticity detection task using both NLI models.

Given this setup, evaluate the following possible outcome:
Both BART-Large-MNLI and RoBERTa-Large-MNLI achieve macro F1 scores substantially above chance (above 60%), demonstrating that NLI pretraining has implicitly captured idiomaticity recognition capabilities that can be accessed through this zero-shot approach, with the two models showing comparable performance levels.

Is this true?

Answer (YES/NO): NO